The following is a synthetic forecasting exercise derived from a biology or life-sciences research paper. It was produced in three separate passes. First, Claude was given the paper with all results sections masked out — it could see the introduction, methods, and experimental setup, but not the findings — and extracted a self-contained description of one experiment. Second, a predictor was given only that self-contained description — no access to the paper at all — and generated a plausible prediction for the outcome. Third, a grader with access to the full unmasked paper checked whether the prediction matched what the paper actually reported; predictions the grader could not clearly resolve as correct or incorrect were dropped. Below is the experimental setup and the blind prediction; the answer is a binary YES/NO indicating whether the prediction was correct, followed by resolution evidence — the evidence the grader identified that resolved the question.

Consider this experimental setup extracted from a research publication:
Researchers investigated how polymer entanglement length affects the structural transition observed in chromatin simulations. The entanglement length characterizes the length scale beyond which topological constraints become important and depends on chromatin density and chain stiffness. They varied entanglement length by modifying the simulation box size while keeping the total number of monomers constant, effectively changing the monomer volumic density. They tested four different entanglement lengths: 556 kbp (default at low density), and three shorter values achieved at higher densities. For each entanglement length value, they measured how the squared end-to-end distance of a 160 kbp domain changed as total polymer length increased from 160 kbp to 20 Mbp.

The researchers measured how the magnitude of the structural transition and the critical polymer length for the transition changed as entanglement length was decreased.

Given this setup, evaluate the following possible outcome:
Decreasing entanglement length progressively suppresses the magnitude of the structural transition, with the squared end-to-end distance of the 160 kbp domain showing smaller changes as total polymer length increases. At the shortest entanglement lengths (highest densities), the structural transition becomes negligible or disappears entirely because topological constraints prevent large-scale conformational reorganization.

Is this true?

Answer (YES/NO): NO